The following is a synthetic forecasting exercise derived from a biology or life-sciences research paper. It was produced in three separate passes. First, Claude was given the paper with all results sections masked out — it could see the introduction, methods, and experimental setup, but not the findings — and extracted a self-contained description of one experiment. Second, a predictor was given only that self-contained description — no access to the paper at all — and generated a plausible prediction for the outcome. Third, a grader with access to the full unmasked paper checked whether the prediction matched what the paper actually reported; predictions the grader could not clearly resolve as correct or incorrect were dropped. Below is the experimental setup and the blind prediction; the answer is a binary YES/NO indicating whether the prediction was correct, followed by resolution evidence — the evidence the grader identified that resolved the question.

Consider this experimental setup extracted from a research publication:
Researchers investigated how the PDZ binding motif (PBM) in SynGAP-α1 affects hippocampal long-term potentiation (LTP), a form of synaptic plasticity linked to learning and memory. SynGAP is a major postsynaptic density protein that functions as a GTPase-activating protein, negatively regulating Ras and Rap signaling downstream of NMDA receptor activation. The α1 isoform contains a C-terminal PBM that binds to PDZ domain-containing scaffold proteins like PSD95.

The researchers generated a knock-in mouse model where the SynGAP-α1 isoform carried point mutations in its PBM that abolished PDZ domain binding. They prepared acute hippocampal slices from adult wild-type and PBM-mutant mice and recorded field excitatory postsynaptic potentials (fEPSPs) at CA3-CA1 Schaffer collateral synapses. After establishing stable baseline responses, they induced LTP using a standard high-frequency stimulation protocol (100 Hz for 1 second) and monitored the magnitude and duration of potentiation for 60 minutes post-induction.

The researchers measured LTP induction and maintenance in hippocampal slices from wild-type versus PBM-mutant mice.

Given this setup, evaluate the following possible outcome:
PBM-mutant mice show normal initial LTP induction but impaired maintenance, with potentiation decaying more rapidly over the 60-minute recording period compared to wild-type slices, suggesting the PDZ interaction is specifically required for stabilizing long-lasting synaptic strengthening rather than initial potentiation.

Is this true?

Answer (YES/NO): NO